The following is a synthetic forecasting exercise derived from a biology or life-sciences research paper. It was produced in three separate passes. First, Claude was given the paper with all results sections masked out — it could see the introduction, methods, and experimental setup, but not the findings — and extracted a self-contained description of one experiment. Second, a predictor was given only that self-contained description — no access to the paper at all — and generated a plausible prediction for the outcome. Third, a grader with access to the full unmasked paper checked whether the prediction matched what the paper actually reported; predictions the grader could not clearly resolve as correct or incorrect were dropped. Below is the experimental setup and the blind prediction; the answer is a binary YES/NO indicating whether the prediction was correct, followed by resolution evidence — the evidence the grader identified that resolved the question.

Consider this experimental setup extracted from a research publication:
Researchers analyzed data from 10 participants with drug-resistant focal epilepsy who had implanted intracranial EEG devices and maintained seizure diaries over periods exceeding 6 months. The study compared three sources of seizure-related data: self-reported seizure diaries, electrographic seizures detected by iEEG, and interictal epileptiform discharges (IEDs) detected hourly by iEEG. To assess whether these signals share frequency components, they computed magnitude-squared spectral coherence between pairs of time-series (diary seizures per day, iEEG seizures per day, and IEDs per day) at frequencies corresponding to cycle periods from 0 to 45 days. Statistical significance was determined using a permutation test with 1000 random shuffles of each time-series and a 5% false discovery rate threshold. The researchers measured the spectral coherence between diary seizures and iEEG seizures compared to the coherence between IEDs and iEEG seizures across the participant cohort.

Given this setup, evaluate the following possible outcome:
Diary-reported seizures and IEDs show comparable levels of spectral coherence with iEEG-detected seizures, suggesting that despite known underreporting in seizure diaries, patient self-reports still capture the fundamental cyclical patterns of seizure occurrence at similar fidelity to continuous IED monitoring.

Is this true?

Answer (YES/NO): NO